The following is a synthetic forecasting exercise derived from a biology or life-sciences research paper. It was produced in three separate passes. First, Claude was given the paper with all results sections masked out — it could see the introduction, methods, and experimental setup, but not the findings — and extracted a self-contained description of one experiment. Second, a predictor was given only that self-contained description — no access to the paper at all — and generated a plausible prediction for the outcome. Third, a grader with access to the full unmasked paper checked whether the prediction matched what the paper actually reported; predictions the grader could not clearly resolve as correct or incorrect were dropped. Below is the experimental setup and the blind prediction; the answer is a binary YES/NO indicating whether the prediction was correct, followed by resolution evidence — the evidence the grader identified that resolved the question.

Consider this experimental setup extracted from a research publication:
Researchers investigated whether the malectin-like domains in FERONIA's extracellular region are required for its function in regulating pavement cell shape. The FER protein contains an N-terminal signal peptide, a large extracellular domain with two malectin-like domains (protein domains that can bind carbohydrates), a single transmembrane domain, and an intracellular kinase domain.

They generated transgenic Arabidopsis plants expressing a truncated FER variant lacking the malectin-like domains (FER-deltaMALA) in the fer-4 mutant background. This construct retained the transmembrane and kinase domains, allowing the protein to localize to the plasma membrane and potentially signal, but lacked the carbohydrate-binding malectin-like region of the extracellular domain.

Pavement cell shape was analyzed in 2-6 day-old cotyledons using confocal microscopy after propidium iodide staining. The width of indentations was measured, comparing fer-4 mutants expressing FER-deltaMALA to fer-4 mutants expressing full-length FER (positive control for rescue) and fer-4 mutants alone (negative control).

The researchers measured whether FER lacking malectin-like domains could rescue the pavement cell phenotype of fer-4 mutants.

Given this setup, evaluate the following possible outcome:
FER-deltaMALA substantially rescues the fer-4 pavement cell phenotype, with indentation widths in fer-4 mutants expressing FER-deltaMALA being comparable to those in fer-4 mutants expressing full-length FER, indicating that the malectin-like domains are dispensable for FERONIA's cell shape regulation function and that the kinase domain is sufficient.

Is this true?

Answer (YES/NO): NO